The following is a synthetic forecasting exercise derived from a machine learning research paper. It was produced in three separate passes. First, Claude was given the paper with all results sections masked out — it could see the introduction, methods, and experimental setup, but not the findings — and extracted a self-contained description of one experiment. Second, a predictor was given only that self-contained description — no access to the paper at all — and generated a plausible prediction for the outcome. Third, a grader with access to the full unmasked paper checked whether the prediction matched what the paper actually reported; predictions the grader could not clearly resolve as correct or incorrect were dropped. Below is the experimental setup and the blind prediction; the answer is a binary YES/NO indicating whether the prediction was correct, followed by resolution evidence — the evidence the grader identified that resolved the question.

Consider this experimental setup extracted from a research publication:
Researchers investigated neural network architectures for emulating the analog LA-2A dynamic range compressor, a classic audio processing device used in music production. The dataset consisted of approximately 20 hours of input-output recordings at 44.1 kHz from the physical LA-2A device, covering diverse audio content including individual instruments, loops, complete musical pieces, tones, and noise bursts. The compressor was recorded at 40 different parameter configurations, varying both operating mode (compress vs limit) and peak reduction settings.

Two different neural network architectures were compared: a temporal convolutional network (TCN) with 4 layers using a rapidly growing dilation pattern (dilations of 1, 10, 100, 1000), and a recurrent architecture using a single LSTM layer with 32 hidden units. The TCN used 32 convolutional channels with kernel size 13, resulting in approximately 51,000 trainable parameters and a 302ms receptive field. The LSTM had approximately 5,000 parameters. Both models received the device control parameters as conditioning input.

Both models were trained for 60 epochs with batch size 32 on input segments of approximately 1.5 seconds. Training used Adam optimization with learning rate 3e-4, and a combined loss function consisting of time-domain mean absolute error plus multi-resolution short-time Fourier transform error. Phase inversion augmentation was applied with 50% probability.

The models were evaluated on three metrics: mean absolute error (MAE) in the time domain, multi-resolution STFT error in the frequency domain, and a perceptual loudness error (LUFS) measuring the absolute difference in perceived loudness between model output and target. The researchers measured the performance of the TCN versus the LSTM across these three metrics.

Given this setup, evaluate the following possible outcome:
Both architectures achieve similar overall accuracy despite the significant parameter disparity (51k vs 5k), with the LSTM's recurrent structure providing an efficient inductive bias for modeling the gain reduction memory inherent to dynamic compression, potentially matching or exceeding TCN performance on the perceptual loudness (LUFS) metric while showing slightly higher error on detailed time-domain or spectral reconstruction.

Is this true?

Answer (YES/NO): NO